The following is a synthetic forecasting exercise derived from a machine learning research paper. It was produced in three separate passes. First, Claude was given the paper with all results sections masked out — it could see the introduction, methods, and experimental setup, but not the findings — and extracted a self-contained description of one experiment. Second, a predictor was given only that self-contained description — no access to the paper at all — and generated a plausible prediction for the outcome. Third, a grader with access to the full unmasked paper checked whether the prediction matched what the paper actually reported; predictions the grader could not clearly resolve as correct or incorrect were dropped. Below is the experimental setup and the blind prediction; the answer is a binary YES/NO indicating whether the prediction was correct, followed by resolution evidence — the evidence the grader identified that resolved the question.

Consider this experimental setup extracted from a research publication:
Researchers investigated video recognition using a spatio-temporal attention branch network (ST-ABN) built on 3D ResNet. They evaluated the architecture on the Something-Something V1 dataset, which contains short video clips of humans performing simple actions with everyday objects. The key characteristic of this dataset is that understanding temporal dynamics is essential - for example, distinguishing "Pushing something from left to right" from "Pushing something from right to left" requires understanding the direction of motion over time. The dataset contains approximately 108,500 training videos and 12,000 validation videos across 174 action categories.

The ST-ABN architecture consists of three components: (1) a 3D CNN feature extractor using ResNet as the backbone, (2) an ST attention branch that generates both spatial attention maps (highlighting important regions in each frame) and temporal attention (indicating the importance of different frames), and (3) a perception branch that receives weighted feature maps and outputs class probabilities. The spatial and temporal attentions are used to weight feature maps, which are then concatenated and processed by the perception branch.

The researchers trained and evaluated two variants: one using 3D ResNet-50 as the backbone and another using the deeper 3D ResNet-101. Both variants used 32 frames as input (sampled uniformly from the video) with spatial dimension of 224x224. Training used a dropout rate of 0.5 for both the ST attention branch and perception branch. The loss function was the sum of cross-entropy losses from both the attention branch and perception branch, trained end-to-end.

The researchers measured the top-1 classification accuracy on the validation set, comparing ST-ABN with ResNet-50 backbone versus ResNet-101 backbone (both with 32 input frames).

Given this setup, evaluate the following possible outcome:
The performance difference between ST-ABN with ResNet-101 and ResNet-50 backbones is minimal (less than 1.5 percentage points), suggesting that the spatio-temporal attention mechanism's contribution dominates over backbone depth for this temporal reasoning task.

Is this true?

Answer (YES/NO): NO